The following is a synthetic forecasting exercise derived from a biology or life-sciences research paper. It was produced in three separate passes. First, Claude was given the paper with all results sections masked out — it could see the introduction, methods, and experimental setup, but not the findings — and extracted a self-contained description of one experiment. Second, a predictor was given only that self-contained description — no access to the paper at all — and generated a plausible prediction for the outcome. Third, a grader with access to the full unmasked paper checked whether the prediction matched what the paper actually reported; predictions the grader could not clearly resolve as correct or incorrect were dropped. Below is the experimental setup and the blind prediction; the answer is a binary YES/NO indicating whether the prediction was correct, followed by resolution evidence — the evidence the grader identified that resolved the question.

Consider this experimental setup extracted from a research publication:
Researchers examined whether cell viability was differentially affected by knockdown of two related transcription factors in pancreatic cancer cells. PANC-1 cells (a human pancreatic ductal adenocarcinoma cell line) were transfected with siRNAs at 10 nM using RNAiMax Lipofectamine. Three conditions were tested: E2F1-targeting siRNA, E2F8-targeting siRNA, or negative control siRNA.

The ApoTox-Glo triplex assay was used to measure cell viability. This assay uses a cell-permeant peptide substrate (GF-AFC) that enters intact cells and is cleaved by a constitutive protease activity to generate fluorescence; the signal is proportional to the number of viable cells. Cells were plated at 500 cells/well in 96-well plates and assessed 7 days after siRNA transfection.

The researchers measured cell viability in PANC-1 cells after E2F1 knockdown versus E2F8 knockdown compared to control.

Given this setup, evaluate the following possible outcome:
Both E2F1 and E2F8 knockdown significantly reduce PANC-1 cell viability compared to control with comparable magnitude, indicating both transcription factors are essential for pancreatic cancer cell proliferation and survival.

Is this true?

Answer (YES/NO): NO